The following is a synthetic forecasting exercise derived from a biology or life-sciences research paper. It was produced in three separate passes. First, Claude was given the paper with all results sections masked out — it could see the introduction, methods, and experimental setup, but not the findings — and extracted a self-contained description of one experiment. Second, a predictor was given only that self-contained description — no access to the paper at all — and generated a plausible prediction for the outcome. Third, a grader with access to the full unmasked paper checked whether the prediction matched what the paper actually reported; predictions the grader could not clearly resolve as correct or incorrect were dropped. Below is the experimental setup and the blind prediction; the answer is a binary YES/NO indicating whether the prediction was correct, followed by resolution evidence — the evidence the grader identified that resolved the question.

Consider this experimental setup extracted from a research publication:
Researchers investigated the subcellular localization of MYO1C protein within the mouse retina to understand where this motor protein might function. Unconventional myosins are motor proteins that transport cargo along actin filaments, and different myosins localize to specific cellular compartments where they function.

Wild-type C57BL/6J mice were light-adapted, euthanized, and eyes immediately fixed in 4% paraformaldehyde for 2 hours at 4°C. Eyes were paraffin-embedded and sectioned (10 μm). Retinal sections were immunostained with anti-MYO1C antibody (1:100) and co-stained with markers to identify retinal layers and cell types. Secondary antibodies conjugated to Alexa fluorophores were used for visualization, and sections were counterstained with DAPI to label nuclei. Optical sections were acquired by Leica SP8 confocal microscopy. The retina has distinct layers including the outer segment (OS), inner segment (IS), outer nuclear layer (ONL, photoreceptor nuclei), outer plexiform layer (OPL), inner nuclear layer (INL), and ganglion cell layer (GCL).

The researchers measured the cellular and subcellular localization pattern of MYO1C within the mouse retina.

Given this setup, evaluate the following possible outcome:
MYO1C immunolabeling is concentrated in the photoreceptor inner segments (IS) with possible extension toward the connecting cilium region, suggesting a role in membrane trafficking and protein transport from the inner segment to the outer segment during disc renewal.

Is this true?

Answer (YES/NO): NO